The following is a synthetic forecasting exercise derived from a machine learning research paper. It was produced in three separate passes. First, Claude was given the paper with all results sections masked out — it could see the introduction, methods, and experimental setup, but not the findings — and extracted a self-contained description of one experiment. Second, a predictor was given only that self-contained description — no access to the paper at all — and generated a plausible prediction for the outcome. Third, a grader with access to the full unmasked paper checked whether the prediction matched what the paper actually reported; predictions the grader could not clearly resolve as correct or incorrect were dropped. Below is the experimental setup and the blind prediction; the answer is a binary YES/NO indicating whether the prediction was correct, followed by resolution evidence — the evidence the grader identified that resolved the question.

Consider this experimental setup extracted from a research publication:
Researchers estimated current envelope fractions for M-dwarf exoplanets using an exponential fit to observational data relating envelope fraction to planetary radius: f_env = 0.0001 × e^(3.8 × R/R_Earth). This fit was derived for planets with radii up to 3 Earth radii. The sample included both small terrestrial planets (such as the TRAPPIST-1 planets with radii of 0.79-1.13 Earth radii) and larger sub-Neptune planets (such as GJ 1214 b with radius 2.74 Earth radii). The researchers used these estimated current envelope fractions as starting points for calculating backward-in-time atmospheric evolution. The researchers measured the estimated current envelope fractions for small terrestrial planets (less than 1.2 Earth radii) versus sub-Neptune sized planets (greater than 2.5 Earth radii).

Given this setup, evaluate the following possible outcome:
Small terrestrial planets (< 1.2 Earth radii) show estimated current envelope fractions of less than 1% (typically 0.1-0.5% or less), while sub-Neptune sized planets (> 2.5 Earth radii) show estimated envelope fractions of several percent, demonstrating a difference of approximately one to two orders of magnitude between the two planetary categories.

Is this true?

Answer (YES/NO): YES